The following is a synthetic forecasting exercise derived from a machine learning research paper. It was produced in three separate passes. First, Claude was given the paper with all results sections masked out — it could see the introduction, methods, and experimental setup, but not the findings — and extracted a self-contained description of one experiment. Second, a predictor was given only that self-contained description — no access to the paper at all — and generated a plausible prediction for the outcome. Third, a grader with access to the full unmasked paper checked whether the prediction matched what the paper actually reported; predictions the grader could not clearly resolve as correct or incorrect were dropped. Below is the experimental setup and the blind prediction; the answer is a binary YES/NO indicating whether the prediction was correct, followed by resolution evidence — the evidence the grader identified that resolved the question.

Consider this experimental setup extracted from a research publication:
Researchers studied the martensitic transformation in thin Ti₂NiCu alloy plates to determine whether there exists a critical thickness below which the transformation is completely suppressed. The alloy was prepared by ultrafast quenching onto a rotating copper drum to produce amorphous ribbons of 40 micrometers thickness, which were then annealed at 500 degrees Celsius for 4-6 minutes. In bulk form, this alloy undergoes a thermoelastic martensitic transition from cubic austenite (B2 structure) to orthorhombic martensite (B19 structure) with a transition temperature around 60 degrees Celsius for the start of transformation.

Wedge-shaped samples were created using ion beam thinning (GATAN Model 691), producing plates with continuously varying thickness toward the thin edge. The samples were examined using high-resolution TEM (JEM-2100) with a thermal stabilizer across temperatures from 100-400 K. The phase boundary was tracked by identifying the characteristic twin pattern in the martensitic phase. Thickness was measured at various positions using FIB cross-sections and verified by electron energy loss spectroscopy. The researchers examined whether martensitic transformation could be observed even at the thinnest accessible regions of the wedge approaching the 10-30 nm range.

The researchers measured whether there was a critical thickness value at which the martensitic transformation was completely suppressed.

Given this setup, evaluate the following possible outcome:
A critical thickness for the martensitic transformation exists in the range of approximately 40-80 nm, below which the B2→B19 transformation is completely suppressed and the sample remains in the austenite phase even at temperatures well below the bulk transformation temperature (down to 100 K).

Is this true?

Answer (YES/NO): NO